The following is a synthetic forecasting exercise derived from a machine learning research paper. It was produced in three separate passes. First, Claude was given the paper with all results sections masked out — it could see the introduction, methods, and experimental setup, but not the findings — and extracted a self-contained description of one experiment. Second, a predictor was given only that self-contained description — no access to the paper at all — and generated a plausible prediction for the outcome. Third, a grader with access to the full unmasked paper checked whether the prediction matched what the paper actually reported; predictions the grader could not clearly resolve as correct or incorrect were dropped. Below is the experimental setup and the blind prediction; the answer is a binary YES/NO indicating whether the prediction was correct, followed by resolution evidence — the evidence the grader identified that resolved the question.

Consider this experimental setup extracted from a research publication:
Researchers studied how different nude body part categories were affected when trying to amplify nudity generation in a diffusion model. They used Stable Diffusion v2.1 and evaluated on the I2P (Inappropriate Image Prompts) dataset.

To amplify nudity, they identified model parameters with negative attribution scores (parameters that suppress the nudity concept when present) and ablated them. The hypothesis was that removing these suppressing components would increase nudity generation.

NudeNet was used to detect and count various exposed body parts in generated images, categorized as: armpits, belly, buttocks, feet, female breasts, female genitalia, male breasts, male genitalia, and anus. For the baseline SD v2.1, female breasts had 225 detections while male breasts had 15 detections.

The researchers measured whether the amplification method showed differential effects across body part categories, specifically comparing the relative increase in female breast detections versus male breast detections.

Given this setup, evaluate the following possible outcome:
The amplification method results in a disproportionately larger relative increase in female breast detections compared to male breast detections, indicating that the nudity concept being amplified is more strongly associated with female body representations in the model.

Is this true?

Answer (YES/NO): NO